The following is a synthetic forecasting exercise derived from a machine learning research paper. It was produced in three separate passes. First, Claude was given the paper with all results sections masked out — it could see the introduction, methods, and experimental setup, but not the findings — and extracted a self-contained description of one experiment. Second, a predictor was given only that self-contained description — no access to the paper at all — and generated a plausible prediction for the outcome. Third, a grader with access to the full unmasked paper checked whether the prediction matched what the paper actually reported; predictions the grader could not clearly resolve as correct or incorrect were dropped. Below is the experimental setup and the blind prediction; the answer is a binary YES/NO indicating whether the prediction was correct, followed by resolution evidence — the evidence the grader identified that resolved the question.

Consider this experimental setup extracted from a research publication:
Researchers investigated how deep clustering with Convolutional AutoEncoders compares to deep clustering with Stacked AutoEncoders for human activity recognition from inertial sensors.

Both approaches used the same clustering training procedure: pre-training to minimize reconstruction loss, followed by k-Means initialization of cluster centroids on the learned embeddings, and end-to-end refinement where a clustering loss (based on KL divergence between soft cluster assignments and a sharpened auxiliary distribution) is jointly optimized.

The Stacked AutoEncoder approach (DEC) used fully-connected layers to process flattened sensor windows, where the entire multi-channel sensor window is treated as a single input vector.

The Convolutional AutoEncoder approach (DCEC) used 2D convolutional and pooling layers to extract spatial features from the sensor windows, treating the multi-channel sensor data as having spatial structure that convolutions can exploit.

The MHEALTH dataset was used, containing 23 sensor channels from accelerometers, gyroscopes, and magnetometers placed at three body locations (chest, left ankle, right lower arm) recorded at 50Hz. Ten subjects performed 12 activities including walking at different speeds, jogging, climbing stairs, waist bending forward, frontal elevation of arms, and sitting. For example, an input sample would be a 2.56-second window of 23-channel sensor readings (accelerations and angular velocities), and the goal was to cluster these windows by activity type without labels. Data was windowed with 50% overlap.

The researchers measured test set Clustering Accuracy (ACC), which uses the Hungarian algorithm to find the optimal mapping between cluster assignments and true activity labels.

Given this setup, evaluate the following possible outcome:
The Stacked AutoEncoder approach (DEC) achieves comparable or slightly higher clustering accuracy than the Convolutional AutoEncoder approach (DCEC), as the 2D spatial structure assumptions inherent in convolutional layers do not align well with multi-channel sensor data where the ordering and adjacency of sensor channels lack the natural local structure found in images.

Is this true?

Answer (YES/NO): NO